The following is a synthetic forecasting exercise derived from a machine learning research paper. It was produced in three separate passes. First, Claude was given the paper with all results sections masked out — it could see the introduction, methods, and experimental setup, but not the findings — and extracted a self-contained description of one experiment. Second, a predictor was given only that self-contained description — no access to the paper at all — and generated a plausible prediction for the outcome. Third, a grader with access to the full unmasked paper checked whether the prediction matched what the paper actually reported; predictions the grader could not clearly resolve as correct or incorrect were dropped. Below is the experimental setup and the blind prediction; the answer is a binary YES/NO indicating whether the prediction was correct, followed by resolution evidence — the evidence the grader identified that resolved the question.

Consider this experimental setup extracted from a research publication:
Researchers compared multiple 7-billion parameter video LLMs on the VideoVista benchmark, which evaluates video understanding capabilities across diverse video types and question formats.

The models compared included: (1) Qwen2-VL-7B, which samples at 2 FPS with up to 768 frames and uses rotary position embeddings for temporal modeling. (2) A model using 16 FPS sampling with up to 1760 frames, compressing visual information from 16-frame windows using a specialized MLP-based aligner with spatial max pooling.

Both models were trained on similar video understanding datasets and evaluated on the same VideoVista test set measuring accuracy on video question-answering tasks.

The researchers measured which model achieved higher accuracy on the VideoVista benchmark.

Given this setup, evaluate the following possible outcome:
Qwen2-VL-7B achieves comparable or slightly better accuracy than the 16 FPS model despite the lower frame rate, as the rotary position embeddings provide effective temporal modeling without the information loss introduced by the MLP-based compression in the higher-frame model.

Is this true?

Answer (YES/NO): YES